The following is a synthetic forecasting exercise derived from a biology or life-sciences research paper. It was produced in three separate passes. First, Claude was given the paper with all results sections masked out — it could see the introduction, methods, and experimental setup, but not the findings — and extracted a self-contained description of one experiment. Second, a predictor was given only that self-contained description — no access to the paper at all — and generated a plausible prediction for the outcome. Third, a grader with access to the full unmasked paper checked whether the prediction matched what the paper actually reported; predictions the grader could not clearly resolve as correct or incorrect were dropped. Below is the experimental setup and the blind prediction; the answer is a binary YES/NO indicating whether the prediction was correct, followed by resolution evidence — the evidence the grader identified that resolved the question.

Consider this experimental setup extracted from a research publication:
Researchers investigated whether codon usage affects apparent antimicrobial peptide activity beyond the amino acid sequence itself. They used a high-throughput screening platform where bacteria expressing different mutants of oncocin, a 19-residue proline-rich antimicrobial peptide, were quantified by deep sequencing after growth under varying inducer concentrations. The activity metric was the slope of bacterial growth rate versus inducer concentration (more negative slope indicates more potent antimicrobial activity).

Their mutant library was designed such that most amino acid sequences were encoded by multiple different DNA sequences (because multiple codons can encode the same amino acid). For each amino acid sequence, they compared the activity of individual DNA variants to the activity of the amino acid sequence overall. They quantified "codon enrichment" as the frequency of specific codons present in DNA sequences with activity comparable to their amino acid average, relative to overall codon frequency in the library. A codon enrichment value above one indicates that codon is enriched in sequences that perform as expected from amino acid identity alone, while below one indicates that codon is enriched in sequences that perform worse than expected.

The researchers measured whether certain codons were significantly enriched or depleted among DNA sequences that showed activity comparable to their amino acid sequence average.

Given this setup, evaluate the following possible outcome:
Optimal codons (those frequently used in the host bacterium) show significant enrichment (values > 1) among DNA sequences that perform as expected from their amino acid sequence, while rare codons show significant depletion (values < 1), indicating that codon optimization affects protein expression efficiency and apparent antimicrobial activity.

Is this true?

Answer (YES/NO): NO